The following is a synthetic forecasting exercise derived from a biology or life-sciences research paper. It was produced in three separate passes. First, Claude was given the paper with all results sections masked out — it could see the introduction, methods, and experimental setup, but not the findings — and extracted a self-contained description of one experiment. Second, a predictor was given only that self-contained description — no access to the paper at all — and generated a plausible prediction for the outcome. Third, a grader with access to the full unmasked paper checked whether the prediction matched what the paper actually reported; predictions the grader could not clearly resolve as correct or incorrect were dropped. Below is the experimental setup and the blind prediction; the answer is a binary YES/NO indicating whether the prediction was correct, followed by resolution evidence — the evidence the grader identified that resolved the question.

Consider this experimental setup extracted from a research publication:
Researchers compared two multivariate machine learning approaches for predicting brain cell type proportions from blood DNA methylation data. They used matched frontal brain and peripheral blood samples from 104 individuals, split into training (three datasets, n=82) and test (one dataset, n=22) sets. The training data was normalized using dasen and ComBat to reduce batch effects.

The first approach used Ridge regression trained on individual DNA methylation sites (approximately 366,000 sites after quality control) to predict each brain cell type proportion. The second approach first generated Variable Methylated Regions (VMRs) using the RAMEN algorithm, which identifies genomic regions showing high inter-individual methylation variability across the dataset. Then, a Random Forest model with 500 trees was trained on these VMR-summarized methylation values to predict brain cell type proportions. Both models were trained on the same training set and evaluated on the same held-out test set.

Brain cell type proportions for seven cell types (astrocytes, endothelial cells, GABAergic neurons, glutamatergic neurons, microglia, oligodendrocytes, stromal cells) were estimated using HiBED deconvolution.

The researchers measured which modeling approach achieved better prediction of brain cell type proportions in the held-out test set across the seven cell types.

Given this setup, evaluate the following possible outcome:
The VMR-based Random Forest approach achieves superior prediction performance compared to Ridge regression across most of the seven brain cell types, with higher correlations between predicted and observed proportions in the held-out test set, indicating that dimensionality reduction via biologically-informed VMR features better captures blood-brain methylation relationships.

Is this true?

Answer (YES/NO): NO